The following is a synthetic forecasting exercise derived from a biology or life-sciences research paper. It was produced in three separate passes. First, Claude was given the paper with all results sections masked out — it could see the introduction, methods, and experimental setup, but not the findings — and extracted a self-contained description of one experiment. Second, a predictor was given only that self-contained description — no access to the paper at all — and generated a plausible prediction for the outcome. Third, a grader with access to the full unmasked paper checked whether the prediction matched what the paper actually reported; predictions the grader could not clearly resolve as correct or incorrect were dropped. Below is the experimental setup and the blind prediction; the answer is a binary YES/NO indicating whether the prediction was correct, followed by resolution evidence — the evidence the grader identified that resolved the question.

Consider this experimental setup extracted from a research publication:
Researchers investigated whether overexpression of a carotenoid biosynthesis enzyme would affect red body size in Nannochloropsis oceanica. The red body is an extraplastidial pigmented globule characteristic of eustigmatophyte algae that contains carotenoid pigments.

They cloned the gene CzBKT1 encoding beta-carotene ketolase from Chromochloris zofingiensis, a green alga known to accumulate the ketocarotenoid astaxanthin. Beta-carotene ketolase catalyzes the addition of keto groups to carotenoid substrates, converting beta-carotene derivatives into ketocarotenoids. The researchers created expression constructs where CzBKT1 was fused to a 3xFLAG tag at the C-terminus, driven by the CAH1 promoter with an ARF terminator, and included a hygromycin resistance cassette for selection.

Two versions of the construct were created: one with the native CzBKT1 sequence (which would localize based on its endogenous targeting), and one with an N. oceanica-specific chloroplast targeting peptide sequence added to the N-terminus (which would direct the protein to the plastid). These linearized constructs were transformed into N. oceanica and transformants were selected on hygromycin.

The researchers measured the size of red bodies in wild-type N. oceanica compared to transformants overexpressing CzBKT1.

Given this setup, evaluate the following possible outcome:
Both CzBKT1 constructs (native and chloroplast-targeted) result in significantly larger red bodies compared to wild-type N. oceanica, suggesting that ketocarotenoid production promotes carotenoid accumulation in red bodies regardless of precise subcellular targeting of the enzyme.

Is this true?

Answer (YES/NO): NO